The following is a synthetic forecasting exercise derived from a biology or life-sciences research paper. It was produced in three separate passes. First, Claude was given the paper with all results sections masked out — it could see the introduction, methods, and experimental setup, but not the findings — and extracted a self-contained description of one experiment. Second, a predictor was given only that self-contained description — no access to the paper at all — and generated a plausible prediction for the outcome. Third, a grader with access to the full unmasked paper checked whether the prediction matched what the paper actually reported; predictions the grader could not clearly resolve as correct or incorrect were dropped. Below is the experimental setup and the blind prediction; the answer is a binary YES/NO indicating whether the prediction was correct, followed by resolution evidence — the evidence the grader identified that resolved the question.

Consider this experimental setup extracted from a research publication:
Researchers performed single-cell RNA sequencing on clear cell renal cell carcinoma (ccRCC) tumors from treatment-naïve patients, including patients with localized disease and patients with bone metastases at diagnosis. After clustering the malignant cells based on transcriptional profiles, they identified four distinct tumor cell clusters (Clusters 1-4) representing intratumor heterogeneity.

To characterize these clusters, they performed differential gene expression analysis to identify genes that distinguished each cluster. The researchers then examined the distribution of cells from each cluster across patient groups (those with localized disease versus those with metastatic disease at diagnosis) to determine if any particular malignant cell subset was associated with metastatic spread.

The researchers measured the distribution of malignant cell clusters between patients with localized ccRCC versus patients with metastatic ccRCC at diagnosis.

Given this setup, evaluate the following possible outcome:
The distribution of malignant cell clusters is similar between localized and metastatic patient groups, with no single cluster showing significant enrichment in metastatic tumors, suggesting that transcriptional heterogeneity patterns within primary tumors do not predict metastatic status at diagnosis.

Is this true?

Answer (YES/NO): NO